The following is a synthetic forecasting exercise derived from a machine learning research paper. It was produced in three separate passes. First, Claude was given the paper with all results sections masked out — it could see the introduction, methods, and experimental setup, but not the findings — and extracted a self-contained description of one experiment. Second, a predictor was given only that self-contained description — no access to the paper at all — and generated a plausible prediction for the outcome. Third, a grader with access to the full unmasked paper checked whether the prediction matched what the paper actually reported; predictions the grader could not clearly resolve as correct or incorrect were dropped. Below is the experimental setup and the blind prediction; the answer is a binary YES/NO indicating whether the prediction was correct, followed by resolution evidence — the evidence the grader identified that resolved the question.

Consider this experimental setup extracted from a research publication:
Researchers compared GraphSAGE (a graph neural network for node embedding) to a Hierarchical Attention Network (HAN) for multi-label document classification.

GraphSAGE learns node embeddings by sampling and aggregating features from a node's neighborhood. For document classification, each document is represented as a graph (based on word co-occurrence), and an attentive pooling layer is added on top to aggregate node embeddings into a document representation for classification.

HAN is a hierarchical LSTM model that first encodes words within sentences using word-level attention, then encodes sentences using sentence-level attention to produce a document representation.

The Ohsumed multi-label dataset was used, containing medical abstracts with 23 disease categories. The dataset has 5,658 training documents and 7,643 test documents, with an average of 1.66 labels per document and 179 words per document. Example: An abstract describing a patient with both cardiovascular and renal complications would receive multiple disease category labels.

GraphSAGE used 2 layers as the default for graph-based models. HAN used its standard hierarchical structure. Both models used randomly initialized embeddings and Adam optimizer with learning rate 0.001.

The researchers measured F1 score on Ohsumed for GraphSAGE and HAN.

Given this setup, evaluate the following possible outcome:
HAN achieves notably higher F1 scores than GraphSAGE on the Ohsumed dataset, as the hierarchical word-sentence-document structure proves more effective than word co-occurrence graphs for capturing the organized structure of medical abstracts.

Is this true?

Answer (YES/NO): YES